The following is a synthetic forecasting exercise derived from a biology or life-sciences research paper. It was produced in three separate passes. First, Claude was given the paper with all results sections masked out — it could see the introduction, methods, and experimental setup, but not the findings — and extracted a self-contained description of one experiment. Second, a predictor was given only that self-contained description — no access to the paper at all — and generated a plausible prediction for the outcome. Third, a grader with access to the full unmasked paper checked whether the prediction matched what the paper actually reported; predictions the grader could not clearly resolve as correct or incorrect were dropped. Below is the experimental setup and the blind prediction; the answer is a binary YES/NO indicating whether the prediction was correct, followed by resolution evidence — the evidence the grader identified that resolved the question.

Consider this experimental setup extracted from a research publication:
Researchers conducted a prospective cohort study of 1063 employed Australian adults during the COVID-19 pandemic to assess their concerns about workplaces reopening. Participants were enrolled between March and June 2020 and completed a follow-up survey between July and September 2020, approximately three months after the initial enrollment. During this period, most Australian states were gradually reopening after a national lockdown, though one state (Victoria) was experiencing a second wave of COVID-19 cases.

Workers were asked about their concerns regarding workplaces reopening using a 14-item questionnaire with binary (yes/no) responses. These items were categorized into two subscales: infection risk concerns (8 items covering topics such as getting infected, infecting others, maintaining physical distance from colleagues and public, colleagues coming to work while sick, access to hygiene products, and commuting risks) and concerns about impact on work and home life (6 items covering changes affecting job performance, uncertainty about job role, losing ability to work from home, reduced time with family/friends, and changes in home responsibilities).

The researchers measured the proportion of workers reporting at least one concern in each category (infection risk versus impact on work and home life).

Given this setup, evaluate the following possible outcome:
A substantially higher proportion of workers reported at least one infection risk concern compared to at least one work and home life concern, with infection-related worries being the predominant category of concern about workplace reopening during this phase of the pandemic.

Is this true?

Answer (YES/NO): YES